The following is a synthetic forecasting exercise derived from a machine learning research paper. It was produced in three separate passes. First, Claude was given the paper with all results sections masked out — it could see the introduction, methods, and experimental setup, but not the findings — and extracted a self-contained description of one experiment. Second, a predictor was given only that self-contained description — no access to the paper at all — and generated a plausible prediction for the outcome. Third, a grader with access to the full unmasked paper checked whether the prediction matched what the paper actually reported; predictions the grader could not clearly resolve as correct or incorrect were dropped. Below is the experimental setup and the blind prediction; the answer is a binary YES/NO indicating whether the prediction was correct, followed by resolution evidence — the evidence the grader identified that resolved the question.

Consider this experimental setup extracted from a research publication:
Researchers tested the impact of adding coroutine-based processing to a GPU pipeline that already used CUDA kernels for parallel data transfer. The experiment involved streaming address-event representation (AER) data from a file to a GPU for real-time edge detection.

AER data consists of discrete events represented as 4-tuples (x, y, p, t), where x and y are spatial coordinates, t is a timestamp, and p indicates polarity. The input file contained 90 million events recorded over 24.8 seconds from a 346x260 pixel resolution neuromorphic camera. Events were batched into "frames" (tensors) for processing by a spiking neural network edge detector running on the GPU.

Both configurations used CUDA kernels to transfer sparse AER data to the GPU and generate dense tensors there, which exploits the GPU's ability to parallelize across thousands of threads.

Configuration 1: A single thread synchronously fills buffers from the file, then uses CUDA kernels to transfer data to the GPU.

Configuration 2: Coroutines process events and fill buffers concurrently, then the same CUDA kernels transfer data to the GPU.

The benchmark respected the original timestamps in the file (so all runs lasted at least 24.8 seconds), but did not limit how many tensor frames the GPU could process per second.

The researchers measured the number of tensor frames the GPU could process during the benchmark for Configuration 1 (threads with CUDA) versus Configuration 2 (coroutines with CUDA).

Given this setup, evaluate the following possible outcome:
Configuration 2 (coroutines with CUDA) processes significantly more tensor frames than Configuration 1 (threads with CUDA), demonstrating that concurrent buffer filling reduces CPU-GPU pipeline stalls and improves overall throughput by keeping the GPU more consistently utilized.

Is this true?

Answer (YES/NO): YES